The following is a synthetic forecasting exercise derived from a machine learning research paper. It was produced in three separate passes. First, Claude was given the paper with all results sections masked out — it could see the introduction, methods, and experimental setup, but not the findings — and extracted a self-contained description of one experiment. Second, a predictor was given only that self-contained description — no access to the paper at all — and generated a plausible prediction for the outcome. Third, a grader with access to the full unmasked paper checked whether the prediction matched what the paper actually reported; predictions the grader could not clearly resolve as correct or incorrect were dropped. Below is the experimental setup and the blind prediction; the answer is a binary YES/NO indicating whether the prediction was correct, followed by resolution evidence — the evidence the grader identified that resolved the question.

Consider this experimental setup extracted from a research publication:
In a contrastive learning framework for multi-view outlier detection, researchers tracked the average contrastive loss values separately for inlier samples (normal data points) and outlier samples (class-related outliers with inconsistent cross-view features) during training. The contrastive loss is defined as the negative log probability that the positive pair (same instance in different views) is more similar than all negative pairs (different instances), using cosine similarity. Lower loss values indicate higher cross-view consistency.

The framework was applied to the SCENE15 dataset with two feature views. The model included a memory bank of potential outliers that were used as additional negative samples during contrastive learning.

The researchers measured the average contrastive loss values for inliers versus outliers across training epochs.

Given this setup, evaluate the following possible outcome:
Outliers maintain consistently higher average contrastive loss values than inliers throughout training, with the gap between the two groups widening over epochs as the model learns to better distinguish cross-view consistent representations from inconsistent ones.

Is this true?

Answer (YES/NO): NO